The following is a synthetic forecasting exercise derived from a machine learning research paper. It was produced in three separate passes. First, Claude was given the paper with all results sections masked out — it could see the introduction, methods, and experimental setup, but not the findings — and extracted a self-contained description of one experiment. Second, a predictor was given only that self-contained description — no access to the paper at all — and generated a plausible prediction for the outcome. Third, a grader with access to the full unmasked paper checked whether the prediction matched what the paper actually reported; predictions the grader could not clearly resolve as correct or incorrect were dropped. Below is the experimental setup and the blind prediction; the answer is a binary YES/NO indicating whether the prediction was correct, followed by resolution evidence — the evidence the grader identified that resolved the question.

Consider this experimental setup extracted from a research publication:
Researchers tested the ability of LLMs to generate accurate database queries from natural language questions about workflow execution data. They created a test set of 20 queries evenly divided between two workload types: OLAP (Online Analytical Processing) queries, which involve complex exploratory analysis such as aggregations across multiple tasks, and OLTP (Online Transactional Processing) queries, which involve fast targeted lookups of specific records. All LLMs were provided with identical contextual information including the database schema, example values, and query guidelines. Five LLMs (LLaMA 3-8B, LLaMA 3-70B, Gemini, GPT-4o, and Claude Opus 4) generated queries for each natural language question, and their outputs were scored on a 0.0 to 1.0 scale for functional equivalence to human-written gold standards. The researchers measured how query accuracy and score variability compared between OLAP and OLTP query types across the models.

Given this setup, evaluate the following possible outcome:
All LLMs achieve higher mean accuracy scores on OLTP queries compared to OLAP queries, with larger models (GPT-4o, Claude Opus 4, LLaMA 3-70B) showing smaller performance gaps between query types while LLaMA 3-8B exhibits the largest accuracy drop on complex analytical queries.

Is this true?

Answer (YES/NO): NO